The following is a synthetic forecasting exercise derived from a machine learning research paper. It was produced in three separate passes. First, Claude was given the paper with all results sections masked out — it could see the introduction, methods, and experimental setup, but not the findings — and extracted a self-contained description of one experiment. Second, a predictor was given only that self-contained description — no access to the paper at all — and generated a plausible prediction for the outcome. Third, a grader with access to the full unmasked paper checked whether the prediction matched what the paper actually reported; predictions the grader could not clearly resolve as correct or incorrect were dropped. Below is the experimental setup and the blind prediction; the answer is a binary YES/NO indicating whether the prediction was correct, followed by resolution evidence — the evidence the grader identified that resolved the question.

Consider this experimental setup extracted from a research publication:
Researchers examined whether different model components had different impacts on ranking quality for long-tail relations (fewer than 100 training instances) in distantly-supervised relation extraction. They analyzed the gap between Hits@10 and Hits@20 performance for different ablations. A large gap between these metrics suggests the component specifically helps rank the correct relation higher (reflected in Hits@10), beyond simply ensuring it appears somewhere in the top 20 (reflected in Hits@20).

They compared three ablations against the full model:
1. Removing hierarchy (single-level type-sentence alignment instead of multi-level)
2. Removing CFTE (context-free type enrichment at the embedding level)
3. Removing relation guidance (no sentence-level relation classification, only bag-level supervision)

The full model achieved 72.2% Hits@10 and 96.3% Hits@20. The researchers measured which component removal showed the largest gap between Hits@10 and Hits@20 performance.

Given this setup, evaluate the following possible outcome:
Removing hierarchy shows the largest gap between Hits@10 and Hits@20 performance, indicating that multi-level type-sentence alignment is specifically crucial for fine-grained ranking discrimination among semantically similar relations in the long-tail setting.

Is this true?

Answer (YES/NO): YES